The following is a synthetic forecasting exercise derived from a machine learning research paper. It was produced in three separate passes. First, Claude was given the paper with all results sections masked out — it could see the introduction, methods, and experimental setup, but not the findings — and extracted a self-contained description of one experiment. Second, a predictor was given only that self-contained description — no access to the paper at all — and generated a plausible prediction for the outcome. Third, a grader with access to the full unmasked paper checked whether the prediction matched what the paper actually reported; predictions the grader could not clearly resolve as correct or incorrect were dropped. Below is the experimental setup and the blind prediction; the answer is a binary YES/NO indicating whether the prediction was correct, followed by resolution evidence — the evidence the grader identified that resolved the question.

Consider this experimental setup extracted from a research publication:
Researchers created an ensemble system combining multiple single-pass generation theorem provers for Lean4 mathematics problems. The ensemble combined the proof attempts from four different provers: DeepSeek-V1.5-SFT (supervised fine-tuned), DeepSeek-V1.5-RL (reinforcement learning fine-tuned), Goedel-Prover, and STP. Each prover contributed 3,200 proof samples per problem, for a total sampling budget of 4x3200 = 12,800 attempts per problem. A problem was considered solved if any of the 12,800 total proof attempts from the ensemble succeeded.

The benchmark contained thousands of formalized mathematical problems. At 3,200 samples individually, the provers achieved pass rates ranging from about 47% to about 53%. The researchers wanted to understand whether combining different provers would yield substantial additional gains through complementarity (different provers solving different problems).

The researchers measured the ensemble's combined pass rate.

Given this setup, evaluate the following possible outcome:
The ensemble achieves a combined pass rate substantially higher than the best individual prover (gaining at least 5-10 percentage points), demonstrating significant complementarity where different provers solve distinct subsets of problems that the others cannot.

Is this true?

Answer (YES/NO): NO